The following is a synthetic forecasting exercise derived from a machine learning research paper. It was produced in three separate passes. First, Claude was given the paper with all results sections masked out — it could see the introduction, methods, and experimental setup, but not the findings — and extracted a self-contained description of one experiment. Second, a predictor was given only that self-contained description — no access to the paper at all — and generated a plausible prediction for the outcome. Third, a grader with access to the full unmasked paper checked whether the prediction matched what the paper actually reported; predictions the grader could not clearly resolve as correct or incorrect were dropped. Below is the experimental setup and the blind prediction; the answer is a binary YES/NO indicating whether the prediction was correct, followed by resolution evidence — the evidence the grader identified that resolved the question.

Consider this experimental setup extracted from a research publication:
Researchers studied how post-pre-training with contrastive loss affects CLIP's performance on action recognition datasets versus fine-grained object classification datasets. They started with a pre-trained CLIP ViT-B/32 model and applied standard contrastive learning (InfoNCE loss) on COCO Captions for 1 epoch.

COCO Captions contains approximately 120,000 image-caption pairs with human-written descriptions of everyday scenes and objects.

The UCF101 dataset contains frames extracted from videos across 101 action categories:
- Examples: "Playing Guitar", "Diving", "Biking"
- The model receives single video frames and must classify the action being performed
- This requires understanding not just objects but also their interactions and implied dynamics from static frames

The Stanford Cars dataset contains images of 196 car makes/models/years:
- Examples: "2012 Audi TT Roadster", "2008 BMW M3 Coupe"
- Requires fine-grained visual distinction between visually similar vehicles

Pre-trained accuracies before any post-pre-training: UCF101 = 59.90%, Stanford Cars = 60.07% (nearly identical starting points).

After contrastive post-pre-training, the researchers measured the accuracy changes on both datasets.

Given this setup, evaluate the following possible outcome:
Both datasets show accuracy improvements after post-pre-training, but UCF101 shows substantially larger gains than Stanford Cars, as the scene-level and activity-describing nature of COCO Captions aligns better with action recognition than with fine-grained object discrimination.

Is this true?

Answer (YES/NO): NO